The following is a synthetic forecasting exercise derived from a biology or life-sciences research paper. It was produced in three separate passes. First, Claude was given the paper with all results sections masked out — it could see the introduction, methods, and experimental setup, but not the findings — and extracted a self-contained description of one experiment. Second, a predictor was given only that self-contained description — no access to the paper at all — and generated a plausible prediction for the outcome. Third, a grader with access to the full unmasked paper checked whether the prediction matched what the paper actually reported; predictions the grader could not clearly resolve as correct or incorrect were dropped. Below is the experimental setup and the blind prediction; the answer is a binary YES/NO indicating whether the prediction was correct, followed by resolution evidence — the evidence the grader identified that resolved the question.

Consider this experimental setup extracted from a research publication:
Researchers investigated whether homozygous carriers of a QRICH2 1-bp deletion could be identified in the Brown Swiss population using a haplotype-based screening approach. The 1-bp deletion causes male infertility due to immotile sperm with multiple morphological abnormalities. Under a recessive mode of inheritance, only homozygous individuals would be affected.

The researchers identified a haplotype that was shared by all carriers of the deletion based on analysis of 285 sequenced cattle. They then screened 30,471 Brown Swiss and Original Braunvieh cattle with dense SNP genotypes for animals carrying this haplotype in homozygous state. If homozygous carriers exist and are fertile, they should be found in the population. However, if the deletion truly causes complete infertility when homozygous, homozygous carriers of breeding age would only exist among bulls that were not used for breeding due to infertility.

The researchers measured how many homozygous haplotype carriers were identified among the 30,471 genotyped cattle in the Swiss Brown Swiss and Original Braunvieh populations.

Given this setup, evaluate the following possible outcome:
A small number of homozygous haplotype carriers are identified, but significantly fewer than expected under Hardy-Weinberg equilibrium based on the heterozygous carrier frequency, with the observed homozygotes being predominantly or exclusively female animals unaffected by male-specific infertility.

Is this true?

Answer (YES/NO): YES